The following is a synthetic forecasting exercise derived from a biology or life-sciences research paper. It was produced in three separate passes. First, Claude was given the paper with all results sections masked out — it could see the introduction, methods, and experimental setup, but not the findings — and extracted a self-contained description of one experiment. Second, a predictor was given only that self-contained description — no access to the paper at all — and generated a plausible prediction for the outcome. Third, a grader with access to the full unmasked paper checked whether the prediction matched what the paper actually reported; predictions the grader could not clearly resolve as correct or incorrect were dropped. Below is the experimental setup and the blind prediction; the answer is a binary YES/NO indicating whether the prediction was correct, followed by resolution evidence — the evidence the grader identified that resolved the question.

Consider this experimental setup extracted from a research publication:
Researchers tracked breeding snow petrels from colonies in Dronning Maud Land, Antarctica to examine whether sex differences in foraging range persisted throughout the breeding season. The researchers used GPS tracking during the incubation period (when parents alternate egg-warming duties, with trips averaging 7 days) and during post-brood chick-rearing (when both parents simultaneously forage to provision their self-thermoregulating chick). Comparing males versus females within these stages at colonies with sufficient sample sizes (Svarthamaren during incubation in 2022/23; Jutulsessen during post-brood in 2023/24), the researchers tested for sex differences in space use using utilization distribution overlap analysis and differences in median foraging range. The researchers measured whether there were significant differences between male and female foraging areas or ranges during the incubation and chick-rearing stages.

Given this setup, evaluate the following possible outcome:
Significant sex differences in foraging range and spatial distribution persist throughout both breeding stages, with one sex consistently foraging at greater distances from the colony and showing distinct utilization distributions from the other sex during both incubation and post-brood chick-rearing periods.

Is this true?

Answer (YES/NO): NO